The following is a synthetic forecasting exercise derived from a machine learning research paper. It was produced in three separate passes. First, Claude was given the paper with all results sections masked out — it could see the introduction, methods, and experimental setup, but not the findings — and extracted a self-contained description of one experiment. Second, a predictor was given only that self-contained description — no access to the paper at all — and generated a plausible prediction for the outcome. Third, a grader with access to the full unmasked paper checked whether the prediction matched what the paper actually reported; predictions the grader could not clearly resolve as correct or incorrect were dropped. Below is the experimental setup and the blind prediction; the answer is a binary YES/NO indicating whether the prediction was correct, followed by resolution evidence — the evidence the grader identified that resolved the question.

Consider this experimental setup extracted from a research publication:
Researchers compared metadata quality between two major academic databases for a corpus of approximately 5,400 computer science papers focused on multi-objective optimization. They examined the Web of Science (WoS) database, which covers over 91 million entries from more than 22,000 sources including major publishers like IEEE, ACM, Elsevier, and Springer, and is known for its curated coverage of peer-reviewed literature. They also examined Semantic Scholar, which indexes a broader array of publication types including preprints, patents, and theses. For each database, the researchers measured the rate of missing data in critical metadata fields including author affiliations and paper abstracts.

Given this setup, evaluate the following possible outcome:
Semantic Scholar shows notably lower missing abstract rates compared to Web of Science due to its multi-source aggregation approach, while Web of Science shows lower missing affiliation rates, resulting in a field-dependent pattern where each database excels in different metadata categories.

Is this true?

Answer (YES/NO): NO